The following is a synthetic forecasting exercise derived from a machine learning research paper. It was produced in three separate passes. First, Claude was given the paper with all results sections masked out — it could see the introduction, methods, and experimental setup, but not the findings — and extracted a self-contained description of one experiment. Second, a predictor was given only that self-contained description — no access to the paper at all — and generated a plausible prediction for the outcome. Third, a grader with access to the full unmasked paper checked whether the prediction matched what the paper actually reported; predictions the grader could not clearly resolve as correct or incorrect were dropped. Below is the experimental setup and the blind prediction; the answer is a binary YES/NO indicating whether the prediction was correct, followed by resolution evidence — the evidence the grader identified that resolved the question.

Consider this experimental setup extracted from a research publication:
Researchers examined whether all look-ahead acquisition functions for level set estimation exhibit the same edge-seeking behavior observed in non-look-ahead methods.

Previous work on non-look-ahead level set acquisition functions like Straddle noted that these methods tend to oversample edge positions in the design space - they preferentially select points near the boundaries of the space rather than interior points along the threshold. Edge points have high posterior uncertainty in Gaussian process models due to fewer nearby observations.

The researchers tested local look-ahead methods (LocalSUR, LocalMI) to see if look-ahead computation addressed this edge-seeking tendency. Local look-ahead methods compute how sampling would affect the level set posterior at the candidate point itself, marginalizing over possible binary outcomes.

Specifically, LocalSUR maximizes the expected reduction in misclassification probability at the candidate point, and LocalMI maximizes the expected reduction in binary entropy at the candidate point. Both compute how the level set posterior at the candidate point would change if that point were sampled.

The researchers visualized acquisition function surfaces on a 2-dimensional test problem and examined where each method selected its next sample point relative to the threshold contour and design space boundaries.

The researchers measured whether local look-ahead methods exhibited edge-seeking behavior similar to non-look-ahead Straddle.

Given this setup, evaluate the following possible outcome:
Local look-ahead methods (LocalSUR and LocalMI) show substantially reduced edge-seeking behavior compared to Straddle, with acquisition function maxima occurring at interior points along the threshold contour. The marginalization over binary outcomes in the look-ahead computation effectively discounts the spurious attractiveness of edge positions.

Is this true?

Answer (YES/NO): NO